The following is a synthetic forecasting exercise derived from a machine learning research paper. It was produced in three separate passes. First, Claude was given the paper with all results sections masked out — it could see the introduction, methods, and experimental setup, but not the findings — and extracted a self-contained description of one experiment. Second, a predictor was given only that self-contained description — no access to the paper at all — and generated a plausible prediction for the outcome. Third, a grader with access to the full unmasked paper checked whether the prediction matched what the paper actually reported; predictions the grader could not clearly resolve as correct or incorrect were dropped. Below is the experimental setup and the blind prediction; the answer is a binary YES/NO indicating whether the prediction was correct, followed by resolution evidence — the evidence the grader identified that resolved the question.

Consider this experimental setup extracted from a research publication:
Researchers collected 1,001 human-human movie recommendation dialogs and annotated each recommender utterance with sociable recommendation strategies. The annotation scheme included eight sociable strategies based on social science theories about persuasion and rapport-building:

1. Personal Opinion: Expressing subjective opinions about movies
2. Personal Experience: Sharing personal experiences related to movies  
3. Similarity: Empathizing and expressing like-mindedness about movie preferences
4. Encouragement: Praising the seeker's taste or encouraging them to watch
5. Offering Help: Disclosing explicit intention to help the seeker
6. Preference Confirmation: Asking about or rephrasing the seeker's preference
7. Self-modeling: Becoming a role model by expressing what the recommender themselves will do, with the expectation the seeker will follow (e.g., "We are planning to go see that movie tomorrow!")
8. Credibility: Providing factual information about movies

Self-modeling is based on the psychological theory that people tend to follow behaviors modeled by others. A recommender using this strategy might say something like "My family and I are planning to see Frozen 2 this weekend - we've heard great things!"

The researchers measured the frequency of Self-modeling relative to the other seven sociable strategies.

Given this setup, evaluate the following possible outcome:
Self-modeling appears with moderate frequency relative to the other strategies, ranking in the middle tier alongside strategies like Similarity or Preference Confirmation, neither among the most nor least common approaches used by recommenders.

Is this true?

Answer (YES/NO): NO